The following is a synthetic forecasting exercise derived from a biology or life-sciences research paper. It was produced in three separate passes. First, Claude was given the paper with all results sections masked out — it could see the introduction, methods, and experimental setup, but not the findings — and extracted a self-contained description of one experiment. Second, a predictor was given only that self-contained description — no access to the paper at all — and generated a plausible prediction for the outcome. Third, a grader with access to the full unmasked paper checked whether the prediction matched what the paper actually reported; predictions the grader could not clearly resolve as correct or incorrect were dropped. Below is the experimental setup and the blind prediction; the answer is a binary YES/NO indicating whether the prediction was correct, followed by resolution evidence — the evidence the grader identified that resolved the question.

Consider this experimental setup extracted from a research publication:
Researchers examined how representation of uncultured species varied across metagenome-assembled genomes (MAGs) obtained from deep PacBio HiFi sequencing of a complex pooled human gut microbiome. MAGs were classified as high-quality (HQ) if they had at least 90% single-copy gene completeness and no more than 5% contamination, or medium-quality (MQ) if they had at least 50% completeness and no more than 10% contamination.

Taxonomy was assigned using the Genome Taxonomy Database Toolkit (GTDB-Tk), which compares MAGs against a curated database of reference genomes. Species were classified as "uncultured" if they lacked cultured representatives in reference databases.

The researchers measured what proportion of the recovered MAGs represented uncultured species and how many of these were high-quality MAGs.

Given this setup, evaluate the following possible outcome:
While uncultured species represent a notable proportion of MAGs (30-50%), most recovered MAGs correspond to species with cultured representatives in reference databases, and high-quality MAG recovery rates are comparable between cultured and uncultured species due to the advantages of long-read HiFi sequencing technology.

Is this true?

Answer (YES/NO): NO